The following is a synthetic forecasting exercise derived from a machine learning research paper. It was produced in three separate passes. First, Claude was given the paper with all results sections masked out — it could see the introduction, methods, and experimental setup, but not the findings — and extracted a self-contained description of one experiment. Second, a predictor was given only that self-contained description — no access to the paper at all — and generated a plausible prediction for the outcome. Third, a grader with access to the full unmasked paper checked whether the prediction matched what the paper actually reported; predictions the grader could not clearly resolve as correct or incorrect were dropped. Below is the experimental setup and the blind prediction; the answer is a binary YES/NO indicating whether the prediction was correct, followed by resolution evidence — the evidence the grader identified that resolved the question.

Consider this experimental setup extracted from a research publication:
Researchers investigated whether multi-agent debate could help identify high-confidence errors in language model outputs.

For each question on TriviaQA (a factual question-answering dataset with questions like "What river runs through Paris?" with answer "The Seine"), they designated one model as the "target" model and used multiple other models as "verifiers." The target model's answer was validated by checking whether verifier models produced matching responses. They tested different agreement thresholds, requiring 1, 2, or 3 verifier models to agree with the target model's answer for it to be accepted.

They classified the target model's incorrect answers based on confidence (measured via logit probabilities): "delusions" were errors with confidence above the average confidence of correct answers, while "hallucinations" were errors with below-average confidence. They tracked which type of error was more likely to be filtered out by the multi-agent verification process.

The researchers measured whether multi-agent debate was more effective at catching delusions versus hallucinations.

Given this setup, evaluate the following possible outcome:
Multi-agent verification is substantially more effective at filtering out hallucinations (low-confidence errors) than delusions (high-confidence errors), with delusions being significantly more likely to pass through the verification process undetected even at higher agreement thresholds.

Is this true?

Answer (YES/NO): YES